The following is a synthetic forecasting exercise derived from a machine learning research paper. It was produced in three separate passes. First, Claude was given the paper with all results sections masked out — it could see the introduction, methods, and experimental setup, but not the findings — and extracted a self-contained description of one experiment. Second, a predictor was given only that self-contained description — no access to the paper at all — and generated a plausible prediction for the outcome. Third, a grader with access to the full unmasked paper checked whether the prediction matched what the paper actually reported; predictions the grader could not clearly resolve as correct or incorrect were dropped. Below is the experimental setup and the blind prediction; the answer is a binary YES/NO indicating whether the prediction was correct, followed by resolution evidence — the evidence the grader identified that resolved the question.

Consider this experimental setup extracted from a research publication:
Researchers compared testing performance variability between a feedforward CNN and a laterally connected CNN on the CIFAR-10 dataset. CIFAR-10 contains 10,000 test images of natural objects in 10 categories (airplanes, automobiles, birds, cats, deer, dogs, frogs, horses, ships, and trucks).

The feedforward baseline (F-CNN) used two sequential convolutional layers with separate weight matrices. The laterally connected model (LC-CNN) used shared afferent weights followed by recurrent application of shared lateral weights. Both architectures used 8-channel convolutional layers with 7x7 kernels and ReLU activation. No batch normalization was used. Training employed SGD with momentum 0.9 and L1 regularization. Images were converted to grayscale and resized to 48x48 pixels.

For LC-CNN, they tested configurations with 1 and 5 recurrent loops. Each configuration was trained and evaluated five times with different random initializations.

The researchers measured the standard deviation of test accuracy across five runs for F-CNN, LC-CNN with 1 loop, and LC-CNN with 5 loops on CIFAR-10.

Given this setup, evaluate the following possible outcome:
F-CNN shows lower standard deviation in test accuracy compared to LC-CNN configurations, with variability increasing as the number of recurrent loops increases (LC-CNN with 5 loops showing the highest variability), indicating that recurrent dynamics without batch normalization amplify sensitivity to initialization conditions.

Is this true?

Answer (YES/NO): NO